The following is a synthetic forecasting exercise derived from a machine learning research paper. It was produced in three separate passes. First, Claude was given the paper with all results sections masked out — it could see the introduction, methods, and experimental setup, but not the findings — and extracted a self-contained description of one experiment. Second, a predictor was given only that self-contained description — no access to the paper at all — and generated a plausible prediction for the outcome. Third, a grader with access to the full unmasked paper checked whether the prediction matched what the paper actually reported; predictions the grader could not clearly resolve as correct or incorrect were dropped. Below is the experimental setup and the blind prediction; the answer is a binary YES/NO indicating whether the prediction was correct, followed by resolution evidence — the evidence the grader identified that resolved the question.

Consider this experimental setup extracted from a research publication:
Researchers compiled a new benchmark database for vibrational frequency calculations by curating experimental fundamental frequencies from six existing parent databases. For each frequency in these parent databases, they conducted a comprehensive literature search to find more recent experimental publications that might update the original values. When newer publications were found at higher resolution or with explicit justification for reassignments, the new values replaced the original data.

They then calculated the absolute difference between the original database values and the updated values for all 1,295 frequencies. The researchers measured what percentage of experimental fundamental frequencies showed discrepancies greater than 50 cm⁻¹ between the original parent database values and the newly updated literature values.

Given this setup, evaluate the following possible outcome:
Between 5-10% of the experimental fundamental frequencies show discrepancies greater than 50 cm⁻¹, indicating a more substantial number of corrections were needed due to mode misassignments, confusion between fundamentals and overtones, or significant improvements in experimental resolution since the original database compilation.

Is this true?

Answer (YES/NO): NO